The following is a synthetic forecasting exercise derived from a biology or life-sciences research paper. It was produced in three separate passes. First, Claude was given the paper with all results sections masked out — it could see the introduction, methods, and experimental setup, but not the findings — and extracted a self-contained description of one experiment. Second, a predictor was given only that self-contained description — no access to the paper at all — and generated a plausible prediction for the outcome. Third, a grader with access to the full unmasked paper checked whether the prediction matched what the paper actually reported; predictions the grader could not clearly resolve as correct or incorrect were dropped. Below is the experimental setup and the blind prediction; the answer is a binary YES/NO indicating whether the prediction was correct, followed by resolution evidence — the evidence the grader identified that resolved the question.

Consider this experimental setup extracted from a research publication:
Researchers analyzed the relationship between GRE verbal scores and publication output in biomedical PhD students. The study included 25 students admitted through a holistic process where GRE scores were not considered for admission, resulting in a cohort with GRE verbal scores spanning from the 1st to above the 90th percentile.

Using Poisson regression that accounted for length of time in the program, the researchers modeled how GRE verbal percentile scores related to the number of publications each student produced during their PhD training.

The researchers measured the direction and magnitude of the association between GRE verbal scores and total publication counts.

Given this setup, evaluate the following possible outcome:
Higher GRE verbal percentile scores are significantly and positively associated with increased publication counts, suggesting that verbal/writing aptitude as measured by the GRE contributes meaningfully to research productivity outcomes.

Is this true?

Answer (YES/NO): NO